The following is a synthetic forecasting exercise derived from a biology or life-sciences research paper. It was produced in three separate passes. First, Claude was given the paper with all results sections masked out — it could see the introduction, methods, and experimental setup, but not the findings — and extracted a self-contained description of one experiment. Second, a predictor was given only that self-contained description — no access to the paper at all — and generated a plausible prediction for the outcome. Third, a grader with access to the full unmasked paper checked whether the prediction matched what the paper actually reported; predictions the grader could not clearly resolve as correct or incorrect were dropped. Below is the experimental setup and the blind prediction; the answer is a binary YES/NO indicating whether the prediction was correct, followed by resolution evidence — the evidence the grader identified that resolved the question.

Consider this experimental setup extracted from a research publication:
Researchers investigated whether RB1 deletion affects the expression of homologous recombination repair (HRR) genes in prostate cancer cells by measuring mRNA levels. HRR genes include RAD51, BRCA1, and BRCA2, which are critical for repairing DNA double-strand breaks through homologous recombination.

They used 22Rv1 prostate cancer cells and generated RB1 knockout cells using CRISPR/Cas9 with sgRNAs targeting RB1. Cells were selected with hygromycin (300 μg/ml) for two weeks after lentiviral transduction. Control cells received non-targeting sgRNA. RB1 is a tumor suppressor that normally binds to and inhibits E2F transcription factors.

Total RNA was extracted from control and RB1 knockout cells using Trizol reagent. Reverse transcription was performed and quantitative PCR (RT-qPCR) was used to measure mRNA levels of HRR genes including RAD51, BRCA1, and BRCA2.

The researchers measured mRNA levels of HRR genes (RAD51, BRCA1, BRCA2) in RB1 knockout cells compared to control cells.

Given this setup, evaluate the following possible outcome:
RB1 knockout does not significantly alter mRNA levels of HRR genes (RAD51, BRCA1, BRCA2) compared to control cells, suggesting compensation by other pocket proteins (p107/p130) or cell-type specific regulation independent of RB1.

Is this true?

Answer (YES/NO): NO